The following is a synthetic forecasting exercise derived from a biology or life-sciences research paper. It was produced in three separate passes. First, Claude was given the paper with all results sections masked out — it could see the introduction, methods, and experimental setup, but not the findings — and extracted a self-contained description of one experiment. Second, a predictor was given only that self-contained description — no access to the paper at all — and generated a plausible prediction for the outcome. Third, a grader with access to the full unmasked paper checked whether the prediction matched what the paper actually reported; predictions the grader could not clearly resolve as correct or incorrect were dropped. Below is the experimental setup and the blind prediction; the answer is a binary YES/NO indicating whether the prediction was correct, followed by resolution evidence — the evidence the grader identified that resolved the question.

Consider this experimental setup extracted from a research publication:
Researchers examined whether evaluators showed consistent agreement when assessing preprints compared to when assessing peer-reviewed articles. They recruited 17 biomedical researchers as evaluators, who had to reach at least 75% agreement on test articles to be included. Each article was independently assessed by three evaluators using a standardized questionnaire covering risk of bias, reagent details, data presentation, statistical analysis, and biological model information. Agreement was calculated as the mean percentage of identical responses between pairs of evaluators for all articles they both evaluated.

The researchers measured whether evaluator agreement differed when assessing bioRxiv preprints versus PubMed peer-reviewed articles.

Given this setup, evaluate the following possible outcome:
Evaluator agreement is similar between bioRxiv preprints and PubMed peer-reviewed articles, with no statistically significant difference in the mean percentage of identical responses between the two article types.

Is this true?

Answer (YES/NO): YES